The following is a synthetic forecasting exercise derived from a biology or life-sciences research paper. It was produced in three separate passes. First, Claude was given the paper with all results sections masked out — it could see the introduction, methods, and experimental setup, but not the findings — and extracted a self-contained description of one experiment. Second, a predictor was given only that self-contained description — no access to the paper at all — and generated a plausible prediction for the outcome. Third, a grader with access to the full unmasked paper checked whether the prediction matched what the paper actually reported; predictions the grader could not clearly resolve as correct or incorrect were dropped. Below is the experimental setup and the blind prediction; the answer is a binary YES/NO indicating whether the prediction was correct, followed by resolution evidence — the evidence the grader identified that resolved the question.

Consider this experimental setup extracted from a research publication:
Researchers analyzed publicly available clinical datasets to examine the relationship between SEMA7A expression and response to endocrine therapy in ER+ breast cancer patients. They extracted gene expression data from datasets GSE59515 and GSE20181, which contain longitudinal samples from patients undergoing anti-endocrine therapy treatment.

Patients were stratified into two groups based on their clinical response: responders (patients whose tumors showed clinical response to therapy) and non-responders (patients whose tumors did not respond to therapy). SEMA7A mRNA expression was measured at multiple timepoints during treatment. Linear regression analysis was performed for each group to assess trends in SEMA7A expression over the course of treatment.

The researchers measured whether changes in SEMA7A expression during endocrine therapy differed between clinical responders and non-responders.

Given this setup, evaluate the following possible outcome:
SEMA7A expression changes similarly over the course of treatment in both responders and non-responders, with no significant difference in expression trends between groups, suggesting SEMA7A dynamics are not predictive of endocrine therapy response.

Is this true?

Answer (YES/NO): NO